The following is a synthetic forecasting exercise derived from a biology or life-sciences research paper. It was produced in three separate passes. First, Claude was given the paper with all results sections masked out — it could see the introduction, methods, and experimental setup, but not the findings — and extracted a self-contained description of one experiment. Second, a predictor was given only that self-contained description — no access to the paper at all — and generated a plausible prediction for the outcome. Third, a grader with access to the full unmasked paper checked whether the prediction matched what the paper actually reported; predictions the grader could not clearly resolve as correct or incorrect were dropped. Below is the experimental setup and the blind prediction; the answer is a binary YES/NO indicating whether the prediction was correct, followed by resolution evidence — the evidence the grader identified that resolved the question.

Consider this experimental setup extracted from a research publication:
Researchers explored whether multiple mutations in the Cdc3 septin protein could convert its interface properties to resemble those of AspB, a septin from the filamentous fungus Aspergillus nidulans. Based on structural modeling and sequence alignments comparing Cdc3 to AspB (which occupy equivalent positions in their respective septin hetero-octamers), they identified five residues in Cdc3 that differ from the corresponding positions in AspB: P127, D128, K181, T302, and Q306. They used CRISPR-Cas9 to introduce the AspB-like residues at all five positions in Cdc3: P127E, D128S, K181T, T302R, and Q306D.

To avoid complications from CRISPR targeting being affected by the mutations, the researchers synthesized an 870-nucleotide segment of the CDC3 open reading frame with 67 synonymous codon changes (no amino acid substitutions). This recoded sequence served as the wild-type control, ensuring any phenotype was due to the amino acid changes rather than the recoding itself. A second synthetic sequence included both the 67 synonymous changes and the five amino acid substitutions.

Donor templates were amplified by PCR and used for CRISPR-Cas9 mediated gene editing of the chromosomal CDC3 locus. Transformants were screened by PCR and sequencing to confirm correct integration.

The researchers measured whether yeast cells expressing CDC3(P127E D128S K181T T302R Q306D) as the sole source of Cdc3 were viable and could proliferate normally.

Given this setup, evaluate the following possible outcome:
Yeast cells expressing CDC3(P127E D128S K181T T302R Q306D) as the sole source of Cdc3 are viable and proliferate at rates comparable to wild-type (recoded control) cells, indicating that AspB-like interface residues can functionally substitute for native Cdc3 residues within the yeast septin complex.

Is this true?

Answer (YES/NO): YES